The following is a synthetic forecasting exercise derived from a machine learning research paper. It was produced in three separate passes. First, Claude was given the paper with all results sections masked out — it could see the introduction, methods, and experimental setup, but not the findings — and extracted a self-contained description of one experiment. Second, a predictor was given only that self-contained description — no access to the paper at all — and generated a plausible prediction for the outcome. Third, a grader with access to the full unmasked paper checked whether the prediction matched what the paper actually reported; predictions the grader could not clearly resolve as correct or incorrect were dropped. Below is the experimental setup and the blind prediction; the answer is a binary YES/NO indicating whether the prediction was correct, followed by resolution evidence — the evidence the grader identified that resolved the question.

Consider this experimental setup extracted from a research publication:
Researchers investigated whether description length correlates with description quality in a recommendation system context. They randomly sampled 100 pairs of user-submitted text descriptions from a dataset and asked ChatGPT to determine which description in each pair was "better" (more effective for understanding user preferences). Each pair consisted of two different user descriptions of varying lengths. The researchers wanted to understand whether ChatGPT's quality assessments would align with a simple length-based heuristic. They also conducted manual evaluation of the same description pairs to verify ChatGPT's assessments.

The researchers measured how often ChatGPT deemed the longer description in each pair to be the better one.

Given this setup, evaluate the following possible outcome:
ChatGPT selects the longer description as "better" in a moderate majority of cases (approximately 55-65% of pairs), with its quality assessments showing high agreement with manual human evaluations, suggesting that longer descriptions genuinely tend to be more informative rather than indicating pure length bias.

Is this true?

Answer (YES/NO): NO